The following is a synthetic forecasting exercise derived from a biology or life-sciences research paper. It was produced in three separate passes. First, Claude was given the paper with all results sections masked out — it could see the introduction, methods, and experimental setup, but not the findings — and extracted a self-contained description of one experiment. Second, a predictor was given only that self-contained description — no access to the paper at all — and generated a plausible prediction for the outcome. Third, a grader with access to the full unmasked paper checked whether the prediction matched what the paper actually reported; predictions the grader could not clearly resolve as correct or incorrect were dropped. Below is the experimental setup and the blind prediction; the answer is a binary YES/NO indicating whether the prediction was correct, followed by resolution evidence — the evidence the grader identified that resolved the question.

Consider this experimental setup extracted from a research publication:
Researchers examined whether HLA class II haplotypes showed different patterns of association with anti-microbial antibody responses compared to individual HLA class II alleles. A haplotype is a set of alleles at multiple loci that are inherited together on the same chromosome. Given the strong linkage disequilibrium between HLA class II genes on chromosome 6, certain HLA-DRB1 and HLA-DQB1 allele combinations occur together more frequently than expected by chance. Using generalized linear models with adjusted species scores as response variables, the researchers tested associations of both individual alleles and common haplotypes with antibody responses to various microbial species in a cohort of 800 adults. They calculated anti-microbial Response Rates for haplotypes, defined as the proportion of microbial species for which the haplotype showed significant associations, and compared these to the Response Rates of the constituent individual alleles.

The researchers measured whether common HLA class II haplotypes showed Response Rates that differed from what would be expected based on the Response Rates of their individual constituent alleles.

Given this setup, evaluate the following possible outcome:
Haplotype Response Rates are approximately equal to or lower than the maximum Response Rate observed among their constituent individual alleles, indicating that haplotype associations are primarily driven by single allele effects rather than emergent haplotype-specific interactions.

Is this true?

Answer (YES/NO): NO